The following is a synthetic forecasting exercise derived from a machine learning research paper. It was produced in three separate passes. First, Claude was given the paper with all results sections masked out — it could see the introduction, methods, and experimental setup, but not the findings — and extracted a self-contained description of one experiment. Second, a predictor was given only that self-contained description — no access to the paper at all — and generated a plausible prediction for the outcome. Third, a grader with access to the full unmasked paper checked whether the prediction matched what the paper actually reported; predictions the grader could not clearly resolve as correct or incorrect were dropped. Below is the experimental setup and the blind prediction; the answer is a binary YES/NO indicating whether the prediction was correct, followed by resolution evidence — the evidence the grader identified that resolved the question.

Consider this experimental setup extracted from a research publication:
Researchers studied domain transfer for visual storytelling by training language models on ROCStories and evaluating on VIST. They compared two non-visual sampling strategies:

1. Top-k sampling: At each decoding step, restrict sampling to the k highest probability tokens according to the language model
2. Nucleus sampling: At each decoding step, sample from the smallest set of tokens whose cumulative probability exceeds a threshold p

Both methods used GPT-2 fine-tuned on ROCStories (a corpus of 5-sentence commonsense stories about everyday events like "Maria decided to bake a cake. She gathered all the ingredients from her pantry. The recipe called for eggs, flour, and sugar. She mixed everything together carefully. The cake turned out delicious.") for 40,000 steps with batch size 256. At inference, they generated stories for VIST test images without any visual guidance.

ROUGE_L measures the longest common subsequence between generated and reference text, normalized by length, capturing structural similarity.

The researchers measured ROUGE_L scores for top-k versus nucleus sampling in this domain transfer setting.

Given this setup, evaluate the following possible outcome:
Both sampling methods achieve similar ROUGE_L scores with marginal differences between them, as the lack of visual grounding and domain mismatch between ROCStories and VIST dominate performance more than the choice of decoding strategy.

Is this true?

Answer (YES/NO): YES